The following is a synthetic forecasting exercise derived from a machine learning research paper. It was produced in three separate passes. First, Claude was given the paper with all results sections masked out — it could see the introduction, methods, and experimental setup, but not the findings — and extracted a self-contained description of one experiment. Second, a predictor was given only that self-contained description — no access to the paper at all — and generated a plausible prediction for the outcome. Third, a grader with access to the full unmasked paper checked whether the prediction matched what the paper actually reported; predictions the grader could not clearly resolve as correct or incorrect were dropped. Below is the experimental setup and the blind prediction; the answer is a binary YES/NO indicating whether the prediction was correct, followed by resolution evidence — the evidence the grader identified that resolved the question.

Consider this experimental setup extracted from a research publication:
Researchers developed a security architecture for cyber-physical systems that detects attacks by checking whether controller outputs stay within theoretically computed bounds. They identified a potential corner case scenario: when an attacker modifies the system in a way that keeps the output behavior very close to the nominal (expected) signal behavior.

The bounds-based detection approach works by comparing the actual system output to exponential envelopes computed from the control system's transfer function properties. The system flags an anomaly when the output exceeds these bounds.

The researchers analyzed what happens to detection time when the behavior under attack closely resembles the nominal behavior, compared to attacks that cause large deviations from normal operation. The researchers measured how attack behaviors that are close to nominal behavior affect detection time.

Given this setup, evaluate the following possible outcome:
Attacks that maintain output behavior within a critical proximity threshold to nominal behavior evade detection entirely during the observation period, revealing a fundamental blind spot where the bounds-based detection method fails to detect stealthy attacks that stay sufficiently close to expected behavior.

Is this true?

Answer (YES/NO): NO